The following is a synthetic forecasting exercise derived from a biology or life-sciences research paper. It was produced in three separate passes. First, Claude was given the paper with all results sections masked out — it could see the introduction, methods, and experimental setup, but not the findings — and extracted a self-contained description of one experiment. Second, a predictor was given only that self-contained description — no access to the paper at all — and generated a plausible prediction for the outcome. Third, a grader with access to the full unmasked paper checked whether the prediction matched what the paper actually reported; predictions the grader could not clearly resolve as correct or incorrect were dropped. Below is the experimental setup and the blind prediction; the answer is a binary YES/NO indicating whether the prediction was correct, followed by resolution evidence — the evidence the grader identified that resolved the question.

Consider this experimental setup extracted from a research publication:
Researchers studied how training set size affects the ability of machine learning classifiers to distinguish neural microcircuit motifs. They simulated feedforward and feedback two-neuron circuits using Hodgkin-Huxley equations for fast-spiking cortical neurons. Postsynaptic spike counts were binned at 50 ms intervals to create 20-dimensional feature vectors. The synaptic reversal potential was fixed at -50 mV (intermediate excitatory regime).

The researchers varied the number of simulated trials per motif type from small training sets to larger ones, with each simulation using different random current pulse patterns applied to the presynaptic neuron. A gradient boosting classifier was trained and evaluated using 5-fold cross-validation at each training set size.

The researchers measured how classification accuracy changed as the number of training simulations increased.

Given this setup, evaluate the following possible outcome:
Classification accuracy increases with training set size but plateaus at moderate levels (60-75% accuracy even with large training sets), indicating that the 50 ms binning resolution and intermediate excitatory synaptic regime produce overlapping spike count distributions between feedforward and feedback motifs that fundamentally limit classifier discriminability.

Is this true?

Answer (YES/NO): YES